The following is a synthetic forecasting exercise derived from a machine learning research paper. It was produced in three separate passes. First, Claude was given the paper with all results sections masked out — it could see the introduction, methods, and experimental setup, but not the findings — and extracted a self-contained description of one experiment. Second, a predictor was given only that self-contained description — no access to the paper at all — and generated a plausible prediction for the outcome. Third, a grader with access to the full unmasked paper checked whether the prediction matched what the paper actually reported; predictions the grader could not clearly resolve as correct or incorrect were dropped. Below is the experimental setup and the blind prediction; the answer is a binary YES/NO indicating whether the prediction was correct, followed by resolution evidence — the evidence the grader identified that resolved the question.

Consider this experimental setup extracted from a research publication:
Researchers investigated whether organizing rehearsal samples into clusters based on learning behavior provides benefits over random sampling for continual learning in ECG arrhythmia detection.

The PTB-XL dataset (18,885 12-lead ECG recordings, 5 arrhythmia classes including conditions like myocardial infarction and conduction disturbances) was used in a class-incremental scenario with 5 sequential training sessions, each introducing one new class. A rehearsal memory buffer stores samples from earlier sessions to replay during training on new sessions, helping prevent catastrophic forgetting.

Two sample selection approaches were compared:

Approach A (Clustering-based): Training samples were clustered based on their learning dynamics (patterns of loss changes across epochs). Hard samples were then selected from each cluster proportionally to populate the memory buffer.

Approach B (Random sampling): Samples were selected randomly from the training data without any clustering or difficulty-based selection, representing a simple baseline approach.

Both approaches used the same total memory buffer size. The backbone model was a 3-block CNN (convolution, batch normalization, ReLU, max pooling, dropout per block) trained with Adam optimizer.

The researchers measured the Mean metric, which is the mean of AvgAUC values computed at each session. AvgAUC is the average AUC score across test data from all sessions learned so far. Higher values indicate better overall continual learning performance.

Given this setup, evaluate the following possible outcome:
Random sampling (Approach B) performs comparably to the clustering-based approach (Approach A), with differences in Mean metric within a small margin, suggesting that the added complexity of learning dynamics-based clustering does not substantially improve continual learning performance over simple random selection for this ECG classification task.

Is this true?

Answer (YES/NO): NO